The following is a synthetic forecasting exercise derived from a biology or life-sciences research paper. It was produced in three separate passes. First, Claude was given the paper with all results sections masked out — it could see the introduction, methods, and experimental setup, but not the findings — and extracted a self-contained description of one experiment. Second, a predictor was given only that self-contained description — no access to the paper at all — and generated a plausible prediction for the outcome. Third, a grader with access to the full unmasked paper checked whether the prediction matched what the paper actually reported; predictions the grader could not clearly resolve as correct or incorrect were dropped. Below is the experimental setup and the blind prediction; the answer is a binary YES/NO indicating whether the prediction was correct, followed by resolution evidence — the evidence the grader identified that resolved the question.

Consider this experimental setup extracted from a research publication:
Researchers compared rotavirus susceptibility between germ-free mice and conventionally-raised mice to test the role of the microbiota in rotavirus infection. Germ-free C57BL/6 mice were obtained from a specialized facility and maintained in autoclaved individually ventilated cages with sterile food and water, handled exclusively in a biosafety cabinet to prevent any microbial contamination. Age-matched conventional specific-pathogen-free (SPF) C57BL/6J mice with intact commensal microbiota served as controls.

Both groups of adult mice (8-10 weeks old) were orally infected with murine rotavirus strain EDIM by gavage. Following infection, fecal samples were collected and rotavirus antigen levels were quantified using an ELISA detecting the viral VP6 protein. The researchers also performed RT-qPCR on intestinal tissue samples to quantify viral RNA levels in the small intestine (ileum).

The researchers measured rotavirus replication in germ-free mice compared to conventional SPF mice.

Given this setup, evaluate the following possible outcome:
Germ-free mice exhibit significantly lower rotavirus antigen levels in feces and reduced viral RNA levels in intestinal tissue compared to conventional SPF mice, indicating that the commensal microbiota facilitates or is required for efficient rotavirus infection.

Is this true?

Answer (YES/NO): NO